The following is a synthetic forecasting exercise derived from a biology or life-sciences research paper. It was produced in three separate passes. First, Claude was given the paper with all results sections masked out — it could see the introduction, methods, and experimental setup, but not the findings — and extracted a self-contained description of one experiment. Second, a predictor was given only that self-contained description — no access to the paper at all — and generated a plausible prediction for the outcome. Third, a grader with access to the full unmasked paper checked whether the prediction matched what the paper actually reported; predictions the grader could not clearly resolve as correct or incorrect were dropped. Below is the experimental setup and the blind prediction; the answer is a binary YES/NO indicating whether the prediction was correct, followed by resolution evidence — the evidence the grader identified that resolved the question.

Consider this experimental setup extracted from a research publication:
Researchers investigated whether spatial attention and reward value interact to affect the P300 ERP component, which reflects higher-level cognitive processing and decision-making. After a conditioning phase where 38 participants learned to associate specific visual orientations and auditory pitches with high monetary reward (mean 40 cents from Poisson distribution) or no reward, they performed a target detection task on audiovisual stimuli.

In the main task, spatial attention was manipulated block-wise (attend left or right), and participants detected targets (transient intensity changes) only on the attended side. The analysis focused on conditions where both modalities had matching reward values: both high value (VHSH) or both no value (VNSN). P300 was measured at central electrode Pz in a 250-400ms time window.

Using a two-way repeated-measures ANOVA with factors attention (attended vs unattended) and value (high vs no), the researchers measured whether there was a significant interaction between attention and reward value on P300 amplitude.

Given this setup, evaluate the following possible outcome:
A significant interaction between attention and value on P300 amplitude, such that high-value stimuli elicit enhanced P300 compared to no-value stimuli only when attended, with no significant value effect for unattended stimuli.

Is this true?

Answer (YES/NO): NO